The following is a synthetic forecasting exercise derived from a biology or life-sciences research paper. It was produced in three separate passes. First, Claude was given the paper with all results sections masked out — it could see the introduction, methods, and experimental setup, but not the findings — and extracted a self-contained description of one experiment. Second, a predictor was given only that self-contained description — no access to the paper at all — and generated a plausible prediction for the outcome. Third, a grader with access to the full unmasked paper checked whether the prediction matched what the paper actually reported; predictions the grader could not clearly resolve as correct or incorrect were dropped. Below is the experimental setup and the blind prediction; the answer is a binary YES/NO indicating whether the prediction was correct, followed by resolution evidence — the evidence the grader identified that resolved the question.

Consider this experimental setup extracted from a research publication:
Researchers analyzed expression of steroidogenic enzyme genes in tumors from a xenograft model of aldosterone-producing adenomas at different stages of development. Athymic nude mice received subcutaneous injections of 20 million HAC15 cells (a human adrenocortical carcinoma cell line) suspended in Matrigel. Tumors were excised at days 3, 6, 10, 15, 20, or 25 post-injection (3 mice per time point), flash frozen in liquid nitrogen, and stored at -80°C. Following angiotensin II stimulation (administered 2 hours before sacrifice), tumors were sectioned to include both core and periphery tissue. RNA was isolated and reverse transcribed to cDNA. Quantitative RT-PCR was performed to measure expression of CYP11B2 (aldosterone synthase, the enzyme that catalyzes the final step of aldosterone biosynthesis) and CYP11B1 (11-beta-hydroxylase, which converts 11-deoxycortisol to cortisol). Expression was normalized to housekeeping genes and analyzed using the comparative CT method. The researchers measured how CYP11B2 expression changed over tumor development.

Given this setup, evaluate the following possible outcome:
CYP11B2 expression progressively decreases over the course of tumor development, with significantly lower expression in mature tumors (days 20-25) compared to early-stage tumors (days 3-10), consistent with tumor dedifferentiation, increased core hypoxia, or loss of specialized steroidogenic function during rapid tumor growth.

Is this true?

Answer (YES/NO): NO